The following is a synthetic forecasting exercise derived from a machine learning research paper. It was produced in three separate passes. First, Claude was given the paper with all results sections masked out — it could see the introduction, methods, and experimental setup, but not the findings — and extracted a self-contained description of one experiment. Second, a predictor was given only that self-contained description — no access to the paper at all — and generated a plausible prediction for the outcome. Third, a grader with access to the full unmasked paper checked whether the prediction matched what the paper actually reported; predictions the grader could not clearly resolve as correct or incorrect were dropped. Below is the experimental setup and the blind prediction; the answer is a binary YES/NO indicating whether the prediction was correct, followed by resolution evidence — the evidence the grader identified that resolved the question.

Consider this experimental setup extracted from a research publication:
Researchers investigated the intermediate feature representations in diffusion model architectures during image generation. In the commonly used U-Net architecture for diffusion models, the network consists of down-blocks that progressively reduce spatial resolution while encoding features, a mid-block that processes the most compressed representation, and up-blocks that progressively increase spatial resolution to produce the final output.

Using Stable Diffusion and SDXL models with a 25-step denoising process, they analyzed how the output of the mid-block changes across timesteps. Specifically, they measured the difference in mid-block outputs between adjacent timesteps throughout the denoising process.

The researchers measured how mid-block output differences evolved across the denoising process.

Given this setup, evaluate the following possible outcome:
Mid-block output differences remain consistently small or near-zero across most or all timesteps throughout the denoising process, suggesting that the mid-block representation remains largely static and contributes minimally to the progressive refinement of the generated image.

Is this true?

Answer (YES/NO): NO